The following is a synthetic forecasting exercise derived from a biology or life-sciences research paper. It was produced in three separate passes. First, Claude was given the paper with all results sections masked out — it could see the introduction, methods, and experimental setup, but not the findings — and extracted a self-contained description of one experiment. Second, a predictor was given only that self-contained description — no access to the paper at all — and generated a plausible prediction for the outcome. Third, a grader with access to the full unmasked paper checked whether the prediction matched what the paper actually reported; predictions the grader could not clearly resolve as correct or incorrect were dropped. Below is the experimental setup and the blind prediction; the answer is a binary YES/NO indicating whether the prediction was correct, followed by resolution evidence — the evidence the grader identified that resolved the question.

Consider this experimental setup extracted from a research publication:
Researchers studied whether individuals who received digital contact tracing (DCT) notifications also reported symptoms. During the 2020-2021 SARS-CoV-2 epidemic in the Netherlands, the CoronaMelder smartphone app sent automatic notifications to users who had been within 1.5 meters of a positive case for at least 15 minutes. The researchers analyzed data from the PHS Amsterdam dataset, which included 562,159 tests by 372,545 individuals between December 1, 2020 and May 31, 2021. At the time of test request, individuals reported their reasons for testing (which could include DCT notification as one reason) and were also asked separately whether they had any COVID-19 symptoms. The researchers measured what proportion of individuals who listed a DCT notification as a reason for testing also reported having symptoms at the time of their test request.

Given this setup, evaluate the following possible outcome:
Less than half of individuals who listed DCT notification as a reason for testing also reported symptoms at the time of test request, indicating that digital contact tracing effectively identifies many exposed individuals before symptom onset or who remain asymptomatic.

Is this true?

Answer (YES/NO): YES